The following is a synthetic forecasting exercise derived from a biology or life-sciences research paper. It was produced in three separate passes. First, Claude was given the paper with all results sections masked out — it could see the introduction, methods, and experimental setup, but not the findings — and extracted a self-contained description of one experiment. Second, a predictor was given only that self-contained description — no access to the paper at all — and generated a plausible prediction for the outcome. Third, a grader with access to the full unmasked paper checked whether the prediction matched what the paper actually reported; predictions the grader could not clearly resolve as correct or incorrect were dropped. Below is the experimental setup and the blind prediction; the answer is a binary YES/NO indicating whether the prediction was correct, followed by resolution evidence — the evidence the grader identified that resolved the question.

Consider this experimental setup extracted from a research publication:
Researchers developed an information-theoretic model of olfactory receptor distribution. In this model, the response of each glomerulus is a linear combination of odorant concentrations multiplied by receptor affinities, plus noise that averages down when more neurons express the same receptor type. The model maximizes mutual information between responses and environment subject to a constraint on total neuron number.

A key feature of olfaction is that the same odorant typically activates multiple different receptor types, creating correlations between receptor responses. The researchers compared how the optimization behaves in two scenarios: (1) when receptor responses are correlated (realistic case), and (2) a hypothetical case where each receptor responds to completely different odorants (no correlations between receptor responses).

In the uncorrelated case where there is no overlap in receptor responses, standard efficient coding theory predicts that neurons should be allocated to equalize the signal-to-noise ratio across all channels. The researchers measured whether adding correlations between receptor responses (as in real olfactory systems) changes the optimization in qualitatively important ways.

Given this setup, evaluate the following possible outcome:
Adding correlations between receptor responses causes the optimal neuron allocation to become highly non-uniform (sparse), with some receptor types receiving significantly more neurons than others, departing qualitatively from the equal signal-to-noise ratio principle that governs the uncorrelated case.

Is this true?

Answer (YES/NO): NO